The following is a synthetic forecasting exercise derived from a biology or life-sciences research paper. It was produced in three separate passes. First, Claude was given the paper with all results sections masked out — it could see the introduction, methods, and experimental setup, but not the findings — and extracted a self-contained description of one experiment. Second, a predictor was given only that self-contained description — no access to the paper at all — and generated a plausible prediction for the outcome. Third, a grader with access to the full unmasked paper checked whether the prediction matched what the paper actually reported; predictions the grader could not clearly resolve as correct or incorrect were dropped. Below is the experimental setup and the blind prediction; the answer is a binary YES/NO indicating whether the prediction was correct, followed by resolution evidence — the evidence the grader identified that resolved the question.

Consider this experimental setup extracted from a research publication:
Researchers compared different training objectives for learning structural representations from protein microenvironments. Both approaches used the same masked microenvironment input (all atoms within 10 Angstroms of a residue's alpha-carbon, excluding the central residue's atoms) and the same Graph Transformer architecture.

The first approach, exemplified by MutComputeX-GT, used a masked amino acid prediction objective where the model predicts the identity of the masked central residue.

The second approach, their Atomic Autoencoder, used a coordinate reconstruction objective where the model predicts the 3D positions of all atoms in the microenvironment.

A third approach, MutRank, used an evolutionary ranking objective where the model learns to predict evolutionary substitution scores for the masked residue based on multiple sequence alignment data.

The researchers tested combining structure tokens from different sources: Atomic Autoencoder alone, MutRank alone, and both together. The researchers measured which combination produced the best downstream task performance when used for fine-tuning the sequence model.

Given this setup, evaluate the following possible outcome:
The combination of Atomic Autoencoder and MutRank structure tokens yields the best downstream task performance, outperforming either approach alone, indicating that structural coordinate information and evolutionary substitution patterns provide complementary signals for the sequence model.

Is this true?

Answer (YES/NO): YES